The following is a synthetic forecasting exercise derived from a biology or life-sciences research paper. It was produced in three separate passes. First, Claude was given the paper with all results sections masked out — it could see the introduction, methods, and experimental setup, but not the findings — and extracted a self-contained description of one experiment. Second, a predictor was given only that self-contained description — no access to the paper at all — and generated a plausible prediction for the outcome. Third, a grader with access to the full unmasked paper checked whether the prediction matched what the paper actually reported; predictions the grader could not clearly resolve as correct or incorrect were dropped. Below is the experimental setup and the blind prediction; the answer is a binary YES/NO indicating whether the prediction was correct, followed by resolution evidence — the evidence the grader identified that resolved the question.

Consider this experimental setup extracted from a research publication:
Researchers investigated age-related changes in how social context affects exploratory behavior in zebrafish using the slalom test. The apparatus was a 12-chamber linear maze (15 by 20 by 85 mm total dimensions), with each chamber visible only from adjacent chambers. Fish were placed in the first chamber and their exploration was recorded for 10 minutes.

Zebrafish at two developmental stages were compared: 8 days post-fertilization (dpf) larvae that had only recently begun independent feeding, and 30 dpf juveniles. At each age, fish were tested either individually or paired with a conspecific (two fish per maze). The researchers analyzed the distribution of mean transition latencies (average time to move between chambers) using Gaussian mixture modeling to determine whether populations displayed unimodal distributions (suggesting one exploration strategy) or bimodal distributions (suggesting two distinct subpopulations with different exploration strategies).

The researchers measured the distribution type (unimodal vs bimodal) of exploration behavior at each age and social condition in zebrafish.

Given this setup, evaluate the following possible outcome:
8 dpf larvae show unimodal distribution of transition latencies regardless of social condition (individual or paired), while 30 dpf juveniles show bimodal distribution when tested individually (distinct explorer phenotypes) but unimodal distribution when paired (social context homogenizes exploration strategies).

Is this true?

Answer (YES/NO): NO